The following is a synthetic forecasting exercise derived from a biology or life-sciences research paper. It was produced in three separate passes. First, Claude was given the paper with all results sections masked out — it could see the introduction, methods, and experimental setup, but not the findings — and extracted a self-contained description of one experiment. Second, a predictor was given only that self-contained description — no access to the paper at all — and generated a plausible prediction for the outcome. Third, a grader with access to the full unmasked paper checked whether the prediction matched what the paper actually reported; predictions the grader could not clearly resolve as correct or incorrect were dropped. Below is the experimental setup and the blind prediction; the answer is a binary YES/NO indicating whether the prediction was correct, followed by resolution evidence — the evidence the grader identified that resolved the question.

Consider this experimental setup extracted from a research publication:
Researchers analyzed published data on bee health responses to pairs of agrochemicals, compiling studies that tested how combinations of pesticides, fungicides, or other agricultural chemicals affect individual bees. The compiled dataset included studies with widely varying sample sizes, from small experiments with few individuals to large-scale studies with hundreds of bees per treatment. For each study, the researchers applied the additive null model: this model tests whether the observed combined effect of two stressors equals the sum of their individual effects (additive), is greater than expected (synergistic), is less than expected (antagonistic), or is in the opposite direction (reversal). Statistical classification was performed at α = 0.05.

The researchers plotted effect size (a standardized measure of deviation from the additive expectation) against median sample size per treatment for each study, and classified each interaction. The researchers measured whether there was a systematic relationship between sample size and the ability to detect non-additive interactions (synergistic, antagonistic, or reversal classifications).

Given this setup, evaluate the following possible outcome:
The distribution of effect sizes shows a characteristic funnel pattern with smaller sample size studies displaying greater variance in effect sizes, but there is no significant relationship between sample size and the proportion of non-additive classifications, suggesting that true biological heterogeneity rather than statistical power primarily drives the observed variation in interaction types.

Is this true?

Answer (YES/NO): NO